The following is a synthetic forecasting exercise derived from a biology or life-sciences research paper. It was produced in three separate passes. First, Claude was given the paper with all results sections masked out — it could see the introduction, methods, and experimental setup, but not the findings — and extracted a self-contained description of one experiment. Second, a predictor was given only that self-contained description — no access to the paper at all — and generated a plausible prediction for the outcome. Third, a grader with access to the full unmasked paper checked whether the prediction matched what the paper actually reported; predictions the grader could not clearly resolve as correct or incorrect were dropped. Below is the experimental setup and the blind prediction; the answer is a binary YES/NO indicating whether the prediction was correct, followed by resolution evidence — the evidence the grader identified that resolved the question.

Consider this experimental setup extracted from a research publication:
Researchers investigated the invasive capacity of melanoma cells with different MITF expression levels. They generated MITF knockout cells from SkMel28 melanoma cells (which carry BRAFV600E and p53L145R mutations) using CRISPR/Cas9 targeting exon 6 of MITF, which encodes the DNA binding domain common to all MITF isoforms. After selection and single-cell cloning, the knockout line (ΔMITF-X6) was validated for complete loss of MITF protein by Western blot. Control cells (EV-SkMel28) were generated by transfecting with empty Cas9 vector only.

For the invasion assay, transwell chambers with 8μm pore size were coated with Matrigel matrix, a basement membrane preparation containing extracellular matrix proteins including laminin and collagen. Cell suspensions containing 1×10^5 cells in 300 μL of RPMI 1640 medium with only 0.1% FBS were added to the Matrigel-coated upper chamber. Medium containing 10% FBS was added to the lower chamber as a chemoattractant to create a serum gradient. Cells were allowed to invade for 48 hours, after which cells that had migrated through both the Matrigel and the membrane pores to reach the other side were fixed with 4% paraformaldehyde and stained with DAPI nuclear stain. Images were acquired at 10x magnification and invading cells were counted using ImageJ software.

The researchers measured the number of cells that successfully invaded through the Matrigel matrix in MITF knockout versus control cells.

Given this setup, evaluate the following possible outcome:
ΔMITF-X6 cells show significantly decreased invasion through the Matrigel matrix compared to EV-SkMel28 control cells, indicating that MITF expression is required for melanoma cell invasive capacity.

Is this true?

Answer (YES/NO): YES